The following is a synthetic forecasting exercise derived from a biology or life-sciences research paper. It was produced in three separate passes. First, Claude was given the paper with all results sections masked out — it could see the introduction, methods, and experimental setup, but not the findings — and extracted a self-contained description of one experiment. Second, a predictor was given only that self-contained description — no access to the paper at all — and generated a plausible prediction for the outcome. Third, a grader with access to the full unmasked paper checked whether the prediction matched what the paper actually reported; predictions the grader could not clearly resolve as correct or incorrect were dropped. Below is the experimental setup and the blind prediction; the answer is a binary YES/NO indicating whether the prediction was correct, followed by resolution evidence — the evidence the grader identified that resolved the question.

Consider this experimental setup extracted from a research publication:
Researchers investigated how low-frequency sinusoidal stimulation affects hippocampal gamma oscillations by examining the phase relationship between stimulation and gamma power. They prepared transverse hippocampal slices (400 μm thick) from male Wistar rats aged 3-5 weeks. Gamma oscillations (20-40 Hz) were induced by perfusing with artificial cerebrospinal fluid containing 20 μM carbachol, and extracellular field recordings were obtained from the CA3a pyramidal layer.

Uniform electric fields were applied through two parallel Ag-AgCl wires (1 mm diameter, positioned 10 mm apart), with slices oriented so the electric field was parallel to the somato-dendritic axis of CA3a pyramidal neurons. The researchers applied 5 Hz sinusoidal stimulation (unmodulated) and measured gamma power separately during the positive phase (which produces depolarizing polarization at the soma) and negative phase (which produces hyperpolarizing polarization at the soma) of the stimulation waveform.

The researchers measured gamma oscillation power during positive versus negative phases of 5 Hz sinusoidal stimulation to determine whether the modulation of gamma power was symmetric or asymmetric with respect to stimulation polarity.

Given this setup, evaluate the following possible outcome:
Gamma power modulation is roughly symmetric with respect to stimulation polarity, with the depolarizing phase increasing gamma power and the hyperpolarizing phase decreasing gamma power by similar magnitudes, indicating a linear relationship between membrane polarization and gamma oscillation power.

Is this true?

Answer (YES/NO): YES